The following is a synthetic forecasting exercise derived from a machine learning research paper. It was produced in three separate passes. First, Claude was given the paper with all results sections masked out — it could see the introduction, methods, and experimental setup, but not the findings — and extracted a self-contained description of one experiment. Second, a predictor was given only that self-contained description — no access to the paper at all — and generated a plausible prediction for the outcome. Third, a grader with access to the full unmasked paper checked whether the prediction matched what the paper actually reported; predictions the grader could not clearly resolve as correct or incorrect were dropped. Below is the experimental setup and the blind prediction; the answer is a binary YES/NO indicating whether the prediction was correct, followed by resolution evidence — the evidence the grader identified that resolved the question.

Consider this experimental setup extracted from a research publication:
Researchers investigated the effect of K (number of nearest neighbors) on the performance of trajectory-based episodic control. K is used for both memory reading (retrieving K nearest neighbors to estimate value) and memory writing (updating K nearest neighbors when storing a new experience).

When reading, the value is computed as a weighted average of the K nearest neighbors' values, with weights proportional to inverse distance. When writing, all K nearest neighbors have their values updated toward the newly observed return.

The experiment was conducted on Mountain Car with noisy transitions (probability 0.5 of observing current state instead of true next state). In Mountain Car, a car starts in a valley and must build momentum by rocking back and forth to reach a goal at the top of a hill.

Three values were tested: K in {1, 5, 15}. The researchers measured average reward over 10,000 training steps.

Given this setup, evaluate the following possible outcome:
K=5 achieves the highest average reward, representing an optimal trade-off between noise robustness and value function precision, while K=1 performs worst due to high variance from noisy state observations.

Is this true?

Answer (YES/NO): NO